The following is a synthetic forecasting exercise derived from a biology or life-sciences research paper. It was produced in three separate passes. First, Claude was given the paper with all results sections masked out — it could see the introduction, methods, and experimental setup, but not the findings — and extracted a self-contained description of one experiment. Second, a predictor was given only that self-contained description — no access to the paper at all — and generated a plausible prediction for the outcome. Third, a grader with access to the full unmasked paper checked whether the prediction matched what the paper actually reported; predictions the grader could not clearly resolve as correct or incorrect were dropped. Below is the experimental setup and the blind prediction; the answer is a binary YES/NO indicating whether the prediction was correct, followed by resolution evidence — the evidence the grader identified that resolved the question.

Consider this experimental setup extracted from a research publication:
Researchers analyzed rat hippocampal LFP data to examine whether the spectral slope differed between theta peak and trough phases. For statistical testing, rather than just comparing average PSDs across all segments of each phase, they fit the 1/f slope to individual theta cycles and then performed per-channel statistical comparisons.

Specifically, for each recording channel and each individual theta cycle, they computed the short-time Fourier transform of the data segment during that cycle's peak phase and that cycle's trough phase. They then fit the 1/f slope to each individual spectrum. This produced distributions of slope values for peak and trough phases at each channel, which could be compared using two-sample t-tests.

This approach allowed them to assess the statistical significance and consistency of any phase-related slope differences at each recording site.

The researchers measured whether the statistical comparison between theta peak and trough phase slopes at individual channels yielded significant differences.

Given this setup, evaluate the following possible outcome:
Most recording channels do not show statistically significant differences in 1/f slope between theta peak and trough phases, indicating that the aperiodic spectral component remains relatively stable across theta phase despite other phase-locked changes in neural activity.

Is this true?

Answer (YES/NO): NO